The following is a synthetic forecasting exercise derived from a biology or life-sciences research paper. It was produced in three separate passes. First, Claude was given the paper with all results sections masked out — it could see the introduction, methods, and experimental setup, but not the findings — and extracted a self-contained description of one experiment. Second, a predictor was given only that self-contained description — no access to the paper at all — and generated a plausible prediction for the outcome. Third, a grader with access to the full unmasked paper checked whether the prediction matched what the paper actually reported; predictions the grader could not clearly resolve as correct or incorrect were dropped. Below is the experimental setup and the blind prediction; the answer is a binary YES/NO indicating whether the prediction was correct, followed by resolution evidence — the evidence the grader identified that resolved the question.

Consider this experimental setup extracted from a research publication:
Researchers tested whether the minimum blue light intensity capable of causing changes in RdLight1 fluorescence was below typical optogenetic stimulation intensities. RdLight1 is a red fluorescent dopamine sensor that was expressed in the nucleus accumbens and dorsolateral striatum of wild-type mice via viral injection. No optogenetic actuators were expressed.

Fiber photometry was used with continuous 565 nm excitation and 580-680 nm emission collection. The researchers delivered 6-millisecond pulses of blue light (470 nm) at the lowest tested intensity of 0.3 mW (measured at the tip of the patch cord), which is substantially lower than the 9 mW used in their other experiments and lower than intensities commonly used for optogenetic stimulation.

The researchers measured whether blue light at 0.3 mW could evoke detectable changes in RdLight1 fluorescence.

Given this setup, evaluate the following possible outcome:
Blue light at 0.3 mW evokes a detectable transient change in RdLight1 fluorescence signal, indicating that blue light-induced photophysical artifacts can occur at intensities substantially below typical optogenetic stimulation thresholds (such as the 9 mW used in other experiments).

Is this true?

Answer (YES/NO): YES